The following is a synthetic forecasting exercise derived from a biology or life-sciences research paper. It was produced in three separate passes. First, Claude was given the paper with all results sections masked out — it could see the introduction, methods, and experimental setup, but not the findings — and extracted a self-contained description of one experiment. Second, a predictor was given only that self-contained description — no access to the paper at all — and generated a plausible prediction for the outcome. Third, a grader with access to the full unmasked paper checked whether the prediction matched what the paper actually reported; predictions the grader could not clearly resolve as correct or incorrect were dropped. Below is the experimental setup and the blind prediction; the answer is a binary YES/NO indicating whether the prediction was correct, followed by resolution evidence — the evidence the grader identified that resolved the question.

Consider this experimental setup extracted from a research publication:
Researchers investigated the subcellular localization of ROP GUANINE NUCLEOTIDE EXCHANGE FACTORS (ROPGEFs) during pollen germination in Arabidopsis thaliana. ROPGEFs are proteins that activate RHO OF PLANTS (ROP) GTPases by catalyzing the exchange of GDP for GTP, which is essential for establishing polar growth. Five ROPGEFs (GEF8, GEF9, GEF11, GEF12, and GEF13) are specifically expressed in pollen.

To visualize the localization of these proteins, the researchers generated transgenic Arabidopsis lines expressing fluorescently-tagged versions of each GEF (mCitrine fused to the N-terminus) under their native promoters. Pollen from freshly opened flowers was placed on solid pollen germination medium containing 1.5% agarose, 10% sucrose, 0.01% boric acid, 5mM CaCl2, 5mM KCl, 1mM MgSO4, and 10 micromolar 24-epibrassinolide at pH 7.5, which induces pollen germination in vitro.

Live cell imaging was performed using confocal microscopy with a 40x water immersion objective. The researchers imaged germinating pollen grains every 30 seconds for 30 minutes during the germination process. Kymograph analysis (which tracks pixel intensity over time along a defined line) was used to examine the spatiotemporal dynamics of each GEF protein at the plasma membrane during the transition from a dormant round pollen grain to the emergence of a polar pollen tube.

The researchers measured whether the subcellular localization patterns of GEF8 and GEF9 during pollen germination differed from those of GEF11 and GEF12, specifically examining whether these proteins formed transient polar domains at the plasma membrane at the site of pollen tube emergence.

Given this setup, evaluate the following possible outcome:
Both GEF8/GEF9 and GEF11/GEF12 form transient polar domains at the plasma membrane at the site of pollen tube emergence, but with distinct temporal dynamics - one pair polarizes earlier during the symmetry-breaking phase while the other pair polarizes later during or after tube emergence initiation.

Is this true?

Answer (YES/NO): NO